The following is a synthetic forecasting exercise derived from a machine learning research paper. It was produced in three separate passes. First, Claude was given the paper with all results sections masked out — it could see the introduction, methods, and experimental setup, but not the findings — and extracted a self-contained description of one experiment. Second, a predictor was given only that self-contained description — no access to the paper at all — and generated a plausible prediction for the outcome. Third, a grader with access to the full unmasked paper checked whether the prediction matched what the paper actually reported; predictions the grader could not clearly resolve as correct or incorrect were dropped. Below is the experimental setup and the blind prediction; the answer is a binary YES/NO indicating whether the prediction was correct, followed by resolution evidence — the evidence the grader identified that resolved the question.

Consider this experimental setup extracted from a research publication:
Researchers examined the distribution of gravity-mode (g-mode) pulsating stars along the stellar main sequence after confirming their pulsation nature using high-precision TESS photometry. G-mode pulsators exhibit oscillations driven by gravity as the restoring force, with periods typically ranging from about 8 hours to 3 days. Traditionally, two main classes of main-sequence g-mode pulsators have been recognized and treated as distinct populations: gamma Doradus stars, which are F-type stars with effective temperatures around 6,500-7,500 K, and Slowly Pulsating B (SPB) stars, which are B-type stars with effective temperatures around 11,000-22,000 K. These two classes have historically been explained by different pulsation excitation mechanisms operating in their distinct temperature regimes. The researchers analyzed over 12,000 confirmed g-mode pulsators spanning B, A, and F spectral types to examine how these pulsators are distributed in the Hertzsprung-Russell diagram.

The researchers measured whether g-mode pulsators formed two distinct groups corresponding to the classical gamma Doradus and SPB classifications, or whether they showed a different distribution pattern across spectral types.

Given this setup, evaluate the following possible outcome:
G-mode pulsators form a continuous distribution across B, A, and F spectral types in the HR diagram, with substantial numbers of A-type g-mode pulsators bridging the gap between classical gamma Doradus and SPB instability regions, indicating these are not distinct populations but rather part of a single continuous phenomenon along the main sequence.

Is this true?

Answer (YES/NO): YES